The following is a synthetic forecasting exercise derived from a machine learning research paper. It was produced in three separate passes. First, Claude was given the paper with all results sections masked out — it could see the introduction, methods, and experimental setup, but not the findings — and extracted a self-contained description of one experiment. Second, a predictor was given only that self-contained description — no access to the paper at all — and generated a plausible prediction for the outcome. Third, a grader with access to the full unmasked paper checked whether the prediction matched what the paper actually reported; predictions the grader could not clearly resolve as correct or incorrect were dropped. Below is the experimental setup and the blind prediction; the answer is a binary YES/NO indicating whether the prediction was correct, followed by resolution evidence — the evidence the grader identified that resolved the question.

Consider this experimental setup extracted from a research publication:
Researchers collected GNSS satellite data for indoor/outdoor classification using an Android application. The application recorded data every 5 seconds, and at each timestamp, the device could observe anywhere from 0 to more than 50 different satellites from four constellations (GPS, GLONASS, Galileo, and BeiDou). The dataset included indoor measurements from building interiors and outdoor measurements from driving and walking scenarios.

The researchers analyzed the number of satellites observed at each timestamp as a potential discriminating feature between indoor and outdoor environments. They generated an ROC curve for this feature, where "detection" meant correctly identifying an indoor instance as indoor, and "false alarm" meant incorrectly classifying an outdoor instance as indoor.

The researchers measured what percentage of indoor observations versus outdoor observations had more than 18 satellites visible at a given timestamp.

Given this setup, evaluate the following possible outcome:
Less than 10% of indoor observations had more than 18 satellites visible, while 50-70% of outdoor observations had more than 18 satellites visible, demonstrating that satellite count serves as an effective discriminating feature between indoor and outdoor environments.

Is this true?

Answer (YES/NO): NO